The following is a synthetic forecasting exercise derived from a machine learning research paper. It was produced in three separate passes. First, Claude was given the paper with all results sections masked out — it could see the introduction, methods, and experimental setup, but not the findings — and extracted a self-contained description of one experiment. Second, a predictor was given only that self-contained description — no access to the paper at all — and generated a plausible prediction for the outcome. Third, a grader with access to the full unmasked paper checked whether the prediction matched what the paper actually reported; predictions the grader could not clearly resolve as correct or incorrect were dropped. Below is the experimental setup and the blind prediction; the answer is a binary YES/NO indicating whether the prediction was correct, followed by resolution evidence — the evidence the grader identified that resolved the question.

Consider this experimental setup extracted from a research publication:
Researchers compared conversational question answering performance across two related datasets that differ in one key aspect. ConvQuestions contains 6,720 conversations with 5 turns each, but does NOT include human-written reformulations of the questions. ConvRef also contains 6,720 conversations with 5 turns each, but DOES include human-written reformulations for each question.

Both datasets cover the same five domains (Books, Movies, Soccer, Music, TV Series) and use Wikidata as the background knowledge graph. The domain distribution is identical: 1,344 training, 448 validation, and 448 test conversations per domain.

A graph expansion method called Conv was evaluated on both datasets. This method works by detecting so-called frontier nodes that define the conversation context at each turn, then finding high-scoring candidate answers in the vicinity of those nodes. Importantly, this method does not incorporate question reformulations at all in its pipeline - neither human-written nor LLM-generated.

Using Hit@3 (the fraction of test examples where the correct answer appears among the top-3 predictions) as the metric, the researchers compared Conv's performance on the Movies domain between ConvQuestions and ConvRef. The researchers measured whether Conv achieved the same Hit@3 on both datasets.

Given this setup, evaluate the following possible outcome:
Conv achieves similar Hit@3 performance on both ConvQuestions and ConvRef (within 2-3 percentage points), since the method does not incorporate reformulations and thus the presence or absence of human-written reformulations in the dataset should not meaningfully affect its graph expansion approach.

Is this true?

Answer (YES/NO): YES